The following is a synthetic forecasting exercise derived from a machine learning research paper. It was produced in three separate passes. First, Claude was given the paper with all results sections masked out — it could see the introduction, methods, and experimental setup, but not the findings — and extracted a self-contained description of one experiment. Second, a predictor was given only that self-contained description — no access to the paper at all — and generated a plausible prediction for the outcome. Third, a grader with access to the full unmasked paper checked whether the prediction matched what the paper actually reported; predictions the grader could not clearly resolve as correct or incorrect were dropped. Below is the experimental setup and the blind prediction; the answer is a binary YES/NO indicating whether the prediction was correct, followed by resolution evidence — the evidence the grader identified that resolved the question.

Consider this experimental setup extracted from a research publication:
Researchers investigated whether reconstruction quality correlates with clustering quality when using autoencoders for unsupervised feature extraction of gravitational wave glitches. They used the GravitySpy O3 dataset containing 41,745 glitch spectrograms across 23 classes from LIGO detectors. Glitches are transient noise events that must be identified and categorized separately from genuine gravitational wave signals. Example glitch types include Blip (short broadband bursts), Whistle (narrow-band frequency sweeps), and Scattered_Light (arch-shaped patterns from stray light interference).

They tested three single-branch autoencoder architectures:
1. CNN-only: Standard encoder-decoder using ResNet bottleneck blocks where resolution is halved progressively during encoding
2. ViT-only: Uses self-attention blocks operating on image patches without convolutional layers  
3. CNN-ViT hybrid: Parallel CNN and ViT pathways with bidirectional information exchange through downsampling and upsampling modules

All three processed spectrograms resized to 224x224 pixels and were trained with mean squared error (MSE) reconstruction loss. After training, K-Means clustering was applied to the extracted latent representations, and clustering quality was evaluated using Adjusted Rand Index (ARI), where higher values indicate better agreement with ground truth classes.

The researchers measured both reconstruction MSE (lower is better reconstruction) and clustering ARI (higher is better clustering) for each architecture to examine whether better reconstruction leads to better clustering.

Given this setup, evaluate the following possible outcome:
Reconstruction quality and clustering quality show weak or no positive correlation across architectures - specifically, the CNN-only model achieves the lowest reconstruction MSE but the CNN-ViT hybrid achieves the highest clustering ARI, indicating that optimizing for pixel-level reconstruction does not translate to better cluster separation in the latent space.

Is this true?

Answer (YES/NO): NO